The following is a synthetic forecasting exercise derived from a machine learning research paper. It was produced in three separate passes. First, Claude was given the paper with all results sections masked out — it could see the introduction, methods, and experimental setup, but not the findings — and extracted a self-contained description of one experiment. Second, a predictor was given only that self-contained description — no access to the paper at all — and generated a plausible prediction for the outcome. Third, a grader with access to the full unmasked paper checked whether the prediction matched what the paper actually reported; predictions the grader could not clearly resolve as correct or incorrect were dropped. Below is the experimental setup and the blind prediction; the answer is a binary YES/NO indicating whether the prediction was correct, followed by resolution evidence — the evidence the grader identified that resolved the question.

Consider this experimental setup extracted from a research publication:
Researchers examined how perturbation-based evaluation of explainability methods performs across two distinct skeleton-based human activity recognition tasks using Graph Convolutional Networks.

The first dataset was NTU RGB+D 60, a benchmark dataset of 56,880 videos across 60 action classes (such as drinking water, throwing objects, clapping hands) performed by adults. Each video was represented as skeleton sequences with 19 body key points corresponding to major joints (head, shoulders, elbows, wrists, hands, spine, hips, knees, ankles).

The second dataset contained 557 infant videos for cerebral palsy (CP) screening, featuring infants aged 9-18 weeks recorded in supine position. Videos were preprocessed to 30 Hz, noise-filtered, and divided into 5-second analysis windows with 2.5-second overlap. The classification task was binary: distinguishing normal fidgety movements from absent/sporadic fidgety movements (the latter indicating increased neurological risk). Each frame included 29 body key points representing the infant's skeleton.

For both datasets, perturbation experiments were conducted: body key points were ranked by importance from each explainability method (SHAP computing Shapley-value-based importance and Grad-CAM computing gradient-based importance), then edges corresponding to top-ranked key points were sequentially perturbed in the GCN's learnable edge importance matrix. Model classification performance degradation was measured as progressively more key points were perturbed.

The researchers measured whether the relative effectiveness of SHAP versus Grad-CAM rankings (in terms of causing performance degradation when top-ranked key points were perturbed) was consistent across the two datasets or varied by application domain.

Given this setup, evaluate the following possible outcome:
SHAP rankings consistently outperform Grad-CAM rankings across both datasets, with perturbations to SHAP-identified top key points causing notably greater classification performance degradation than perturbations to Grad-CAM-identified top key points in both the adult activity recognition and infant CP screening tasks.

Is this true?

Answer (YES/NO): NO